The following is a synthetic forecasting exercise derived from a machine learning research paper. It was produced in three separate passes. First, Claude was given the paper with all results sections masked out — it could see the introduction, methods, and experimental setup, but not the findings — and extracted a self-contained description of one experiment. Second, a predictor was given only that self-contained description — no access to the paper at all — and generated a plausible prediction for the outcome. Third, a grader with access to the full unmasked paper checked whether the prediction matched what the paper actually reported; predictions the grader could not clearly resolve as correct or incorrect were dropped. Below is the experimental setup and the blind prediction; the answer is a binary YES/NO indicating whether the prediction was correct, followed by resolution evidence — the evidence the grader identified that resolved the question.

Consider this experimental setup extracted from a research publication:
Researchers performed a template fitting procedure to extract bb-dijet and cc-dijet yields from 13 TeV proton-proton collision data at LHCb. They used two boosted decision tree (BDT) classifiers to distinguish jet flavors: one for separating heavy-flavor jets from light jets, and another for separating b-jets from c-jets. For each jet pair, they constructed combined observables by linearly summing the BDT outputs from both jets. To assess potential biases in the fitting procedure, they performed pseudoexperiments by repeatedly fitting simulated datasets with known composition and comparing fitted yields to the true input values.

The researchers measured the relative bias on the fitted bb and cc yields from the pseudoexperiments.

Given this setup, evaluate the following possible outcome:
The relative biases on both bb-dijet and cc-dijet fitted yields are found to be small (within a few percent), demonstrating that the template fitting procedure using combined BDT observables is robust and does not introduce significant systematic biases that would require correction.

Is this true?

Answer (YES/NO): NO